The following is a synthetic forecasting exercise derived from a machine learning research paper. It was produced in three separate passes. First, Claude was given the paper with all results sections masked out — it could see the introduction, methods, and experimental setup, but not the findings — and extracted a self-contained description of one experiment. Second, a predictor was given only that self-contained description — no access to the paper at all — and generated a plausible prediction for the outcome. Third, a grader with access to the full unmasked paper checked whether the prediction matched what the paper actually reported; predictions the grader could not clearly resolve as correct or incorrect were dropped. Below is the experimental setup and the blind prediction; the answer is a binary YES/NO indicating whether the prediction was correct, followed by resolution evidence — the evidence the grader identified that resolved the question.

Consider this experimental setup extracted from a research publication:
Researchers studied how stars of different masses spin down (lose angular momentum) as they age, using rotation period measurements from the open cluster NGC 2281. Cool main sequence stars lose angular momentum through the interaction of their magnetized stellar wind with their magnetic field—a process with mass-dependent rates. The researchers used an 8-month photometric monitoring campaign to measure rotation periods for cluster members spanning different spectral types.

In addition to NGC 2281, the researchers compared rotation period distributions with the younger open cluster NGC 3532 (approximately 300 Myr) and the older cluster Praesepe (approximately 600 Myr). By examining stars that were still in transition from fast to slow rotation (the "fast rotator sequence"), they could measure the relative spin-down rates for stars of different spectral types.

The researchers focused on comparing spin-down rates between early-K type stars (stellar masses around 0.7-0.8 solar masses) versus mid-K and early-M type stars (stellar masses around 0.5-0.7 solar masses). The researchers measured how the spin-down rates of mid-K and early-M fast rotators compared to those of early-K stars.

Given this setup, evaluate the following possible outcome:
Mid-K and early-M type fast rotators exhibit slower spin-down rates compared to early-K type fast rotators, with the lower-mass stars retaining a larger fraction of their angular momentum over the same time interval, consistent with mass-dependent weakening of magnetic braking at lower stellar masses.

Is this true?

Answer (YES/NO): YES